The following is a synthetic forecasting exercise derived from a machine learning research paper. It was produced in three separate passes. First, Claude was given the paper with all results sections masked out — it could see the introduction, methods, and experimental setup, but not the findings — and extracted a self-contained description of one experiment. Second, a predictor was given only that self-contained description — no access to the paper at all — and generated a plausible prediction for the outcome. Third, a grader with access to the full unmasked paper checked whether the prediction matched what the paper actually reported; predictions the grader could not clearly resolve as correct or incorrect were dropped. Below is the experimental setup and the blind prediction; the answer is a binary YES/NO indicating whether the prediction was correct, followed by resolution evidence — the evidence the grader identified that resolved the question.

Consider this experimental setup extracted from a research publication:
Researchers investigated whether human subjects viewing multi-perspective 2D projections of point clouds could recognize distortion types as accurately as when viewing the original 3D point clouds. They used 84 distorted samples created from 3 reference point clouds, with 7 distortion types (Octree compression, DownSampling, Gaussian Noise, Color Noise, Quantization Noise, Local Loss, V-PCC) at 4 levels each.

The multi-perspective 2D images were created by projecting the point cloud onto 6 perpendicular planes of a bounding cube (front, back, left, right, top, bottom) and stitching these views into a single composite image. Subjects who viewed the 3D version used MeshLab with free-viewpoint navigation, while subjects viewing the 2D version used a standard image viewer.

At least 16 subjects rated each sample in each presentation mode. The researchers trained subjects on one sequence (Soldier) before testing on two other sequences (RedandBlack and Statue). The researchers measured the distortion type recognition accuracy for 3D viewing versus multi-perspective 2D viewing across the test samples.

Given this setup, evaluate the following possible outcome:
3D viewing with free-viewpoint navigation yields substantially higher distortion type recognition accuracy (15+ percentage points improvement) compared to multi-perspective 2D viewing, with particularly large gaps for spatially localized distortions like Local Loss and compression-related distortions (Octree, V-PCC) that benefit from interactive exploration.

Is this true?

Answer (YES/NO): NO